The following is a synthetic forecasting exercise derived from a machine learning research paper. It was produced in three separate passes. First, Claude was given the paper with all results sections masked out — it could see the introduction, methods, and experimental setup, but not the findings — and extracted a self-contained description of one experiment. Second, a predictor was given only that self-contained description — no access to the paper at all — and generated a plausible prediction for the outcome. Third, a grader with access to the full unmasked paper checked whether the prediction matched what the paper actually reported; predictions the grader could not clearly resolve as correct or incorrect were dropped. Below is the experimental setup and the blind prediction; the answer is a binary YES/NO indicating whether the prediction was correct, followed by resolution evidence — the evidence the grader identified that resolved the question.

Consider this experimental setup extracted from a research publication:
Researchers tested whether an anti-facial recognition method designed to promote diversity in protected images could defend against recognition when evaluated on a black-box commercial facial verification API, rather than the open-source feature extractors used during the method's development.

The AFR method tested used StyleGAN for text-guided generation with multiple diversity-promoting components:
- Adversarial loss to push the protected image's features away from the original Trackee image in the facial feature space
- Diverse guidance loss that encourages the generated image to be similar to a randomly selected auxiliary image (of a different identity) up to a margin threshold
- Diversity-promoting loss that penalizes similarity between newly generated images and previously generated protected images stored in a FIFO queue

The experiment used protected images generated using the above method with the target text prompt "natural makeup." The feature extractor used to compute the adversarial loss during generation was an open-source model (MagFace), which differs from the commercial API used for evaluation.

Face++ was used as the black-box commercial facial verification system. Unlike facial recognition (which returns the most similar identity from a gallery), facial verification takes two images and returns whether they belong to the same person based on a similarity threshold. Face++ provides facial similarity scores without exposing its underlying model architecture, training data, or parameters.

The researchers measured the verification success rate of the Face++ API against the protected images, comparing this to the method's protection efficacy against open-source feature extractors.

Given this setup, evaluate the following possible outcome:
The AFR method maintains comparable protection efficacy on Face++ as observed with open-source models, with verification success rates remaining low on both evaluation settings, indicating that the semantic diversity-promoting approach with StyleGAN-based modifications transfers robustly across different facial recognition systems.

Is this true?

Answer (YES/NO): NO